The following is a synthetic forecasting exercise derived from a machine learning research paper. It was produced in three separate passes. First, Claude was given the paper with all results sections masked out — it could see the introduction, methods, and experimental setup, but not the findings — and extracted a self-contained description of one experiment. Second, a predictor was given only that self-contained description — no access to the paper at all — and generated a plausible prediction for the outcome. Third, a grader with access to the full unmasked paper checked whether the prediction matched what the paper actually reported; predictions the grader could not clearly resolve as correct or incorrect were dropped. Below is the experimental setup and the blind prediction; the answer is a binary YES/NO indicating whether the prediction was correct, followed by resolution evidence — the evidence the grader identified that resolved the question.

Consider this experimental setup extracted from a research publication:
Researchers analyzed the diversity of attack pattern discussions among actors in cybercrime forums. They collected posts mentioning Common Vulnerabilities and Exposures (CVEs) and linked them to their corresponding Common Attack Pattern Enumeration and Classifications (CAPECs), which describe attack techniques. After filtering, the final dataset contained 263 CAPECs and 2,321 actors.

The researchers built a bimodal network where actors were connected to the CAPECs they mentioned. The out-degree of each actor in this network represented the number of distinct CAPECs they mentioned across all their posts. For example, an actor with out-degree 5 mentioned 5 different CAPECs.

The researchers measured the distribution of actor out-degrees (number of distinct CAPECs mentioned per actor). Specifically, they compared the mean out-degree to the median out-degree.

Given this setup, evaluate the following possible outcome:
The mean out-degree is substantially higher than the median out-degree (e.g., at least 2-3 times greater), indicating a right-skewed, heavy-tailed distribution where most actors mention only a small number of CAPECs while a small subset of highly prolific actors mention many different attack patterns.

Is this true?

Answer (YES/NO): YES